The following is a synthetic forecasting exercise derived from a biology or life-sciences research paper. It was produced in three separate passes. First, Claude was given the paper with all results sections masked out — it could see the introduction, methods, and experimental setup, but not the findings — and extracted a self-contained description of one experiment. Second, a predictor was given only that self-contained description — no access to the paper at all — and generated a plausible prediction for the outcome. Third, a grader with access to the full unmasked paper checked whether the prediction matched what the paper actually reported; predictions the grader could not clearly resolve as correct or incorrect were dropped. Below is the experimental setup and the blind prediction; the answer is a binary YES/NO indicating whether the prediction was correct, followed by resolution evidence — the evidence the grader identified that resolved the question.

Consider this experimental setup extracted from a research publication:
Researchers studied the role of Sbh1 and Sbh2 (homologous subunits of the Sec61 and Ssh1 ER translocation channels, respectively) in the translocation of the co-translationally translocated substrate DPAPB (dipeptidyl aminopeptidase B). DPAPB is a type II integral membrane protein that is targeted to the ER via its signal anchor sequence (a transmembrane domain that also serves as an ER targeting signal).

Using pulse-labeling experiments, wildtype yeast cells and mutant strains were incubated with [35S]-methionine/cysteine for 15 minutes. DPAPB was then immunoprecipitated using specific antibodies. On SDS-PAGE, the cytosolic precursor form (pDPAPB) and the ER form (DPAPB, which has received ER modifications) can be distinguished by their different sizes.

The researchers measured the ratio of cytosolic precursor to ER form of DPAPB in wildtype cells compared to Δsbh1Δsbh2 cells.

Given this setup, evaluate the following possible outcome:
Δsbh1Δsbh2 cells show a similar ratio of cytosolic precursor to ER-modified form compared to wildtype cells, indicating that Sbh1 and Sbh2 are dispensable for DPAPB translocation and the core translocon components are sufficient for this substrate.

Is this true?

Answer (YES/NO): YES